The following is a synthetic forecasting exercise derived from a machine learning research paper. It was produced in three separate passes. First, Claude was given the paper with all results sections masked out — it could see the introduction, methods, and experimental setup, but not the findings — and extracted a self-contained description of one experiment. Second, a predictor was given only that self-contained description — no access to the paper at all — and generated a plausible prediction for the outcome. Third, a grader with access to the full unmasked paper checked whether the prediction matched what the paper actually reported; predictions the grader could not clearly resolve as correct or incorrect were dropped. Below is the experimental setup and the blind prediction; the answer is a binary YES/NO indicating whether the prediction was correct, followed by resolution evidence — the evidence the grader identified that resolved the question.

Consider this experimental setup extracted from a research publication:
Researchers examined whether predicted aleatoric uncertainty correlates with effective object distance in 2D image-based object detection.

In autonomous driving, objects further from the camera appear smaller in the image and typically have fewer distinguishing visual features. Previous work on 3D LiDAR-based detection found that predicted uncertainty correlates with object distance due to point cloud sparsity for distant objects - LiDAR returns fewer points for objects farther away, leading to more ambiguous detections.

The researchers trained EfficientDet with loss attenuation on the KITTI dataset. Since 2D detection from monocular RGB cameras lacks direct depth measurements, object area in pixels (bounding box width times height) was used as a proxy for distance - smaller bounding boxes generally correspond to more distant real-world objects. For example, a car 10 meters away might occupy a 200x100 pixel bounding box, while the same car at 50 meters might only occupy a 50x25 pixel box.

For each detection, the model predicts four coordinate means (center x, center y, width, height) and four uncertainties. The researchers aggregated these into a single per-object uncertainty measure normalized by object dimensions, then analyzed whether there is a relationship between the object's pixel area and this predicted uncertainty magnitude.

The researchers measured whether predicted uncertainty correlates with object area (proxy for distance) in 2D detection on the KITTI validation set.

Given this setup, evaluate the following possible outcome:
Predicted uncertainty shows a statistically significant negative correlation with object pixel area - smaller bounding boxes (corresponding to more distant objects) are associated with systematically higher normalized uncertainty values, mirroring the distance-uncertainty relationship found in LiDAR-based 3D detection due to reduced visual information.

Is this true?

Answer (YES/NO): YES